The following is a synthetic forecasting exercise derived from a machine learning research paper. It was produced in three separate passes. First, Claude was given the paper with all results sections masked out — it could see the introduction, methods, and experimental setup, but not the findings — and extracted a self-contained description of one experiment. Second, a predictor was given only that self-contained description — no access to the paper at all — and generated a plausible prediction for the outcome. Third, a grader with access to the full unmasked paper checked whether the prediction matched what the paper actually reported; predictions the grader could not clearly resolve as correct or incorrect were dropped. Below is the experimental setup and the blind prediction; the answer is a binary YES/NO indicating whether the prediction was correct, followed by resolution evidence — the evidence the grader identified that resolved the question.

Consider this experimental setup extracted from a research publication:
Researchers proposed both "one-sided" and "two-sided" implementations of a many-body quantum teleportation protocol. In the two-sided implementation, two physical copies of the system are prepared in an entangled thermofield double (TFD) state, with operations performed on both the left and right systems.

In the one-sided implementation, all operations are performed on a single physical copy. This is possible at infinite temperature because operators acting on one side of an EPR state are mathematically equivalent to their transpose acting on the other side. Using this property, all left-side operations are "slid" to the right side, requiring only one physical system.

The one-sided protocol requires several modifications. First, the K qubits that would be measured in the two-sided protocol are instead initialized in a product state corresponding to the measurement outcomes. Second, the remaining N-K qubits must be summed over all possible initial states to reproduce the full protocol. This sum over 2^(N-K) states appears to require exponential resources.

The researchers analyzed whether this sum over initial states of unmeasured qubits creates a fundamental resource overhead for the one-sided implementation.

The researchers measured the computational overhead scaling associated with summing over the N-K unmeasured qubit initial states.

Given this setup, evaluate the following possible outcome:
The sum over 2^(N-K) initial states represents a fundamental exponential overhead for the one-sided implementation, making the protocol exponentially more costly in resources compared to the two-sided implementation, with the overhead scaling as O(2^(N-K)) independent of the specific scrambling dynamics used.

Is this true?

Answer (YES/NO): NO